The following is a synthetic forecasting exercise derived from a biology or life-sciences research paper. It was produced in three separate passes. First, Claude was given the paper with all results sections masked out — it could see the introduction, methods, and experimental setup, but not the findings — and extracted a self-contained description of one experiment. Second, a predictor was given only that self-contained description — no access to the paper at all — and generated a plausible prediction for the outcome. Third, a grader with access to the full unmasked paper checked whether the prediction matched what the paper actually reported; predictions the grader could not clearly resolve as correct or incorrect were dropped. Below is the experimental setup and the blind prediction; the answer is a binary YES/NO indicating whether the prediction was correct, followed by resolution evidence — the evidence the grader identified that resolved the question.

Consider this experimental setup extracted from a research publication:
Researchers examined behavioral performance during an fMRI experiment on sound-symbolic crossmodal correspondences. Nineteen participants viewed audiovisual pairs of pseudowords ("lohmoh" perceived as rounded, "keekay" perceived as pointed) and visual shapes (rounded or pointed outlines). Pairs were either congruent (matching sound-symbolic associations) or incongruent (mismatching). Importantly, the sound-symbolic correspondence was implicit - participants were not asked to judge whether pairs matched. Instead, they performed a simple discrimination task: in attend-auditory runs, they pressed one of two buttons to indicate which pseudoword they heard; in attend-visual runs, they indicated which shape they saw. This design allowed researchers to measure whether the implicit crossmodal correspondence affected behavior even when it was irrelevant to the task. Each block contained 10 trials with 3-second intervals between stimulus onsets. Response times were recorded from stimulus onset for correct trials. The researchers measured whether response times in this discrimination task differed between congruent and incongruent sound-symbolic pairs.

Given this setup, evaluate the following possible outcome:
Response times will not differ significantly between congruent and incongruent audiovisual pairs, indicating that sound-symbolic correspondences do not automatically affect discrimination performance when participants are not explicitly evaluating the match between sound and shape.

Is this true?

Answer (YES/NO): NO